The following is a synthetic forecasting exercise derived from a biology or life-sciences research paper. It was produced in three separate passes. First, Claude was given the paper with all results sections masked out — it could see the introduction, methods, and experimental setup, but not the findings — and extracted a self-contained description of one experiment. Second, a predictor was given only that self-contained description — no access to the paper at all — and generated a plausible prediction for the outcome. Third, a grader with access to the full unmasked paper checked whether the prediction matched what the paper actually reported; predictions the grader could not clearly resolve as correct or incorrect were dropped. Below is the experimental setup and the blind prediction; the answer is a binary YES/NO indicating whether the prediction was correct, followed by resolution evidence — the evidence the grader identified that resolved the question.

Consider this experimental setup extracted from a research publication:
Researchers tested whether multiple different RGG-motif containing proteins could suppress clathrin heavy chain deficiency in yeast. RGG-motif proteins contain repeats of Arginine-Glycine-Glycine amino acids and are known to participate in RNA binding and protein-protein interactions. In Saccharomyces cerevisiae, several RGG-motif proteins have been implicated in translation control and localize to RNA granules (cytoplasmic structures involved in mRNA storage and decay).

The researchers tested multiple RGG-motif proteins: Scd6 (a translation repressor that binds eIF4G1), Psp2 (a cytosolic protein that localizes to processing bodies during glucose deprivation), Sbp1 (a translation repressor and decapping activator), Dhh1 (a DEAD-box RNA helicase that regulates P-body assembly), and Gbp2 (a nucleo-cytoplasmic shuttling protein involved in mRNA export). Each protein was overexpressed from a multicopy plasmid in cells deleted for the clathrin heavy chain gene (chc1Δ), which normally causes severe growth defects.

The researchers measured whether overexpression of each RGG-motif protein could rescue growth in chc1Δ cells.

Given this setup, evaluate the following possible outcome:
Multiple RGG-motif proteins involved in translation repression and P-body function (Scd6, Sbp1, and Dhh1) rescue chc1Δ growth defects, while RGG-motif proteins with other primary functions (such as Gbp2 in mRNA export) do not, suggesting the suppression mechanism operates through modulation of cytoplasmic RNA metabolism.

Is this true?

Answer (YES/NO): NO